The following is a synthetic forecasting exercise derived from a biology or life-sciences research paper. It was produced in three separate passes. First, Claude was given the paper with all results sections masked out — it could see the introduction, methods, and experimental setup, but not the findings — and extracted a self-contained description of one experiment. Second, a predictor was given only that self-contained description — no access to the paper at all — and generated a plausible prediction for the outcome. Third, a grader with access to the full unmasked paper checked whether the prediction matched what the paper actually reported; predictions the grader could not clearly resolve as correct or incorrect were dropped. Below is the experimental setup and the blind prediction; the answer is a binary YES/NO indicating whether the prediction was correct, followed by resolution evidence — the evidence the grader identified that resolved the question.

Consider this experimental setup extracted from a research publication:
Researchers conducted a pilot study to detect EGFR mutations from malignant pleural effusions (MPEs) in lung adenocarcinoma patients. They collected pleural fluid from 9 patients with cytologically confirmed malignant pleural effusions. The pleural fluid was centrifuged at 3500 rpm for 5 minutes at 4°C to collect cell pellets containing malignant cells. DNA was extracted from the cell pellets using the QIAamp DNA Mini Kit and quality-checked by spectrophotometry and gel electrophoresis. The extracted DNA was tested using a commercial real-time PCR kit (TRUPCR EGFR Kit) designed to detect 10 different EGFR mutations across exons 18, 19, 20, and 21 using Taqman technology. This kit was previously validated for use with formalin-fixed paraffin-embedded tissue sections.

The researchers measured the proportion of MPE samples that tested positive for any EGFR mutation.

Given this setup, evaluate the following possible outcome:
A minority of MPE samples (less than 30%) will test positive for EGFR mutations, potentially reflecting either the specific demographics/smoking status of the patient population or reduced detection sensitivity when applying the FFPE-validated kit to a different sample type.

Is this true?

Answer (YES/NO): NO